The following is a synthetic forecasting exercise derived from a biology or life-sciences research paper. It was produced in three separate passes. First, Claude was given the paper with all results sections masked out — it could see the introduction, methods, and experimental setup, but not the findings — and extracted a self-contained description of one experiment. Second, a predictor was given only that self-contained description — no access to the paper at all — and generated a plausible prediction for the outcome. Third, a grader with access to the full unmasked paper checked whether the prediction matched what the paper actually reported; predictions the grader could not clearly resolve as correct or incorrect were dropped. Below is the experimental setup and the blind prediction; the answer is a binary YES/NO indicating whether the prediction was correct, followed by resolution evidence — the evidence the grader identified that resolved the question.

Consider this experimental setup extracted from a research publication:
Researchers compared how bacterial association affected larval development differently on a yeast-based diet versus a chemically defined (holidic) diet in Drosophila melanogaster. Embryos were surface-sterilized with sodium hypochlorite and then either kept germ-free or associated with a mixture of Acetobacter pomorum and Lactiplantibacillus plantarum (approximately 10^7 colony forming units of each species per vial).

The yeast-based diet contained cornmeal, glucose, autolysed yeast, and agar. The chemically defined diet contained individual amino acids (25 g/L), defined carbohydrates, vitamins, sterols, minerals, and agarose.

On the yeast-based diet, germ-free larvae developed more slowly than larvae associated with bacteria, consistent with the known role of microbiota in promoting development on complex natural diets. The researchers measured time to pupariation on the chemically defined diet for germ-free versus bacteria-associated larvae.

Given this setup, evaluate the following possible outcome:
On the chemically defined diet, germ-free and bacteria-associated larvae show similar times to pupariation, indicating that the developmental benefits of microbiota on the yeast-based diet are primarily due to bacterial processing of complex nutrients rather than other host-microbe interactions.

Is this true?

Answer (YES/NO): YES